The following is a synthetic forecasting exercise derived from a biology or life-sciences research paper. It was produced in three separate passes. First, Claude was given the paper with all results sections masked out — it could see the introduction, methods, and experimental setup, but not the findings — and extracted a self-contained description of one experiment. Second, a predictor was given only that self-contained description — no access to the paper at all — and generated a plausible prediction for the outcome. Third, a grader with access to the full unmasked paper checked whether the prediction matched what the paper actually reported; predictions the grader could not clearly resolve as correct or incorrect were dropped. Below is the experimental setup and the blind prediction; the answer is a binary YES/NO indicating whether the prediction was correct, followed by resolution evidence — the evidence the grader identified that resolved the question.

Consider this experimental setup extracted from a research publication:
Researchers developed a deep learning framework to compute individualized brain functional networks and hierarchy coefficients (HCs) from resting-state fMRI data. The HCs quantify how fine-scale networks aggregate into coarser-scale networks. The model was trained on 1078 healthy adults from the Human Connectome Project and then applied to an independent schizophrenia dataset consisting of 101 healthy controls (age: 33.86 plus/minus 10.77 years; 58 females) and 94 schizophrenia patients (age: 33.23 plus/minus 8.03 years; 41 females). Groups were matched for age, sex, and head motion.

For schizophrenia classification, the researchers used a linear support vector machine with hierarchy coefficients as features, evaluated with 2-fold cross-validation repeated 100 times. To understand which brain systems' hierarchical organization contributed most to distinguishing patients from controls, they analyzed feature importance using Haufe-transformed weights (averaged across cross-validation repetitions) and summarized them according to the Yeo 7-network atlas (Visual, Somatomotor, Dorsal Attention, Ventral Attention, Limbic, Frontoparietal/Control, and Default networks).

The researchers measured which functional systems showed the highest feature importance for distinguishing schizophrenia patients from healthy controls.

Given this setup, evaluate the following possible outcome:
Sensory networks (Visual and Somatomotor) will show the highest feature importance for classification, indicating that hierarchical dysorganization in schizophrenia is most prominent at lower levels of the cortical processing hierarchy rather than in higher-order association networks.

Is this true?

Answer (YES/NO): NO